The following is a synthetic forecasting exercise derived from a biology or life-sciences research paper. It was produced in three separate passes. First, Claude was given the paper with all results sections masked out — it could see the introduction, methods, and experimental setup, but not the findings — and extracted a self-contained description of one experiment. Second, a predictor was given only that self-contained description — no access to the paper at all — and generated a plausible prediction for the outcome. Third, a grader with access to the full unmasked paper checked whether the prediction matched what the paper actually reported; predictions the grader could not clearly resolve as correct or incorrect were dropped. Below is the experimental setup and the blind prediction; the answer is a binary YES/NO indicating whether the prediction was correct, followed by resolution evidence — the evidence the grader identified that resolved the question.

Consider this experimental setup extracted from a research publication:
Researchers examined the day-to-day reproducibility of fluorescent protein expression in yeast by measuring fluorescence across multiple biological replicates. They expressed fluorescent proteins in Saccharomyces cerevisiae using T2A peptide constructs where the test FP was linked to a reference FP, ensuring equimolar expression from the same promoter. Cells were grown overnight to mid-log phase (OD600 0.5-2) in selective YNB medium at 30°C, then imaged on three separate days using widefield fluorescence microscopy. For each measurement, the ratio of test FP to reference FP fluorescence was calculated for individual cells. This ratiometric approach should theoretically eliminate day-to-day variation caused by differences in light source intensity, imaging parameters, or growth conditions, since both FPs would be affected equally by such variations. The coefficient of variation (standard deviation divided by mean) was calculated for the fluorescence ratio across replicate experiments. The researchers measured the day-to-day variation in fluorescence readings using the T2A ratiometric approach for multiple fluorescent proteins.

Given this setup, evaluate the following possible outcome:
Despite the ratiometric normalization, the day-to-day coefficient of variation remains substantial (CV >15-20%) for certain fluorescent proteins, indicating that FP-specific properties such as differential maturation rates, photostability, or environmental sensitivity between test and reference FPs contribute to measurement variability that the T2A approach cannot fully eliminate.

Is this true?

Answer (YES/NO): YES